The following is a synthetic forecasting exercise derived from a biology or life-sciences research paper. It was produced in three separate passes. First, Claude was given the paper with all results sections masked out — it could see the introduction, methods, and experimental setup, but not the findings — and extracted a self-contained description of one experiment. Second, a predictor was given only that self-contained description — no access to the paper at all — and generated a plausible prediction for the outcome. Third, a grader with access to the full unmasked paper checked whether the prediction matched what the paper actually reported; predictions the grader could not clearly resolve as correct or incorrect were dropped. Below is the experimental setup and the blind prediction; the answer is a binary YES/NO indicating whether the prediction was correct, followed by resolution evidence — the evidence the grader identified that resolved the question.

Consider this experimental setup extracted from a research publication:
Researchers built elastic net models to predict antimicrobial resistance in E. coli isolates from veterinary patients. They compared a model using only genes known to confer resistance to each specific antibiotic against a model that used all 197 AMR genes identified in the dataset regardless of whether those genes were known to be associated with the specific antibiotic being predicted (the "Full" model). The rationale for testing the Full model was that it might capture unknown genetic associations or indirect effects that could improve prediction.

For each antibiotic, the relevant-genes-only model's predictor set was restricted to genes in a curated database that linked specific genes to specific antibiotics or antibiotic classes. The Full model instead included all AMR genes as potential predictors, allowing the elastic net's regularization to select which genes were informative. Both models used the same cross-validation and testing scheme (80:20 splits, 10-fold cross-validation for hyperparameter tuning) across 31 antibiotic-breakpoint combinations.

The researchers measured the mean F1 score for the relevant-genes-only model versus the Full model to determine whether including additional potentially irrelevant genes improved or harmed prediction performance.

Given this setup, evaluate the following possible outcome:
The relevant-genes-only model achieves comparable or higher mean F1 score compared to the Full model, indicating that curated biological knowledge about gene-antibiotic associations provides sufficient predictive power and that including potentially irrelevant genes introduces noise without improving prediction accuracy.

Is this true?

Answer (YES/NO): YES